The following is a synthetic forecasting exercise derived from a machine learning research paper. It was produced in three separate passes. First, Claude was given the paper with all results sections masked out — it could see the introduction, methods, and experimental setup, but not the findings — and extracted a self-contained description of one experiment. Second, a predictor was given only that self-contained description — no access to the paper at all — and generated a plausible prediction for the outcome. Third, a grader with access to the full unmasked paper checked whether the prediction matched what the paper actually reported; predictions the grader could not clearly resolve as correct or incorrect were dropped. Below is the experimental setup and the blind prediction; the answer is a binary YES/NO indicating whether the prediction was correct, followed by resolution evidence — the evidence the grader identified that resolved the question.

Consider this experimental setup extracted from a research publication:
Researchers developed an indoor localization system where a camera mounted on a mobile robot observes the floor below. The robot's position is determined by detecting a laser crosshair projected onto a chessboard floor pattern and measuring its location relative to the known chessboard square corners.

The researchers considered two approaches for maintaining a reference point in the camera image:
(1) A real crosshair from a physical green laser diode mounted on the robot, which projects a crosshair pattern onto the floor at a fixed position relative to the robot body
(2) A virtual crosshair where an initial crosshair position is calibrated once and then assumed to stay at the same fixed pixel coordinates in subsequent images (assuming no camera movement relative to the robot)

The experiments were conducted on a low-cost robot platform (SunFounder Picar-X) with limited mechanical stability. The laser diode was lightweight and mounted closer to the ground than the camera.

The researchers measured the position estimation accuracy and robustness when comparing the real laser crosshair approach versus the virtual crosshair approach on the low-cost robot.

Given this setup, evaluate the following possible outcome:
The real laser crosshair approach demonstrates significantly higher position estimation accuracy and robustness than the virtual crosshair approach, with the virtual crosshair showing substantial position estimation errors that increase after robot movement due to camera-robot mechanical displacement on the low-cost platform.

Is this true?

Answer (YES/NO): NO